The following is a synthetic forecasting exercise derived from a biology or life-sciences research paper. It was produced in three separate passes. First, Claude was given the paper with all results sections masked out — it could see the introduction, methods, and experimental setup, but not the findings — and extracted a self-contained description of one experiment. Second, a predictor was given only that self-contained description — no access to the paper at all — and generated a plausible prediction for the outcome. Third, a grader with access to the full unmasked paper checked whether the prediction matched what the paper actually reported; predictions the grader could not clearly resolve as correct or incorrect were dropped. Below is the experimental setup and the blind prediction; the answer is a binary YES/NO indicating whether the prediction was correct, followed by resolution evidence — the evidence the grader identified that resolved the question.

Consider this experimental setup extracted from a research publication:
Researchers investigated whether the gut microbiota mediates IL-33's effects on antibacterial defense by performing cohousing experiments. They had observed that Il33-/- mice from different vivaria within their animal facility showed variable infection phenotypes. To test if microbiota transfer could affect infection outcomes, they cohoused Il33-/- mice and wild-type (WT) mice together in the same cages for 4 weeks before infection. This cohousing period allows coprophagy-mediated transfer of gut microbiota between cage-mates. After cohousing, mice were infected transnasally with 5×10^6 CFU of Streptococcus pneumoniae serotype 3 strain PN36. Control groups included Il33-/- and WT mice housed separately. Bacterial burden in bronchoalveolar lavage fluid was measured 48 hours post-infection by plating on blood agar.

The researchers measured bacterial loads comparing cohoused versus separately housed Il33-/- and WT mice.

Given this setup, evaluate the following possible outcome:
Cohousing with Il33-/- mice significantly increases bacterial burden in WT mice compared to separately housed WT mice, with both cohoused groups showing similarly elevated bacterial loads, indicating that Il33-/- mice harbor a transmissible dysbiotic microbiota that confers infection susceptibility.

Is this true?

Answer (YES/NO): NO